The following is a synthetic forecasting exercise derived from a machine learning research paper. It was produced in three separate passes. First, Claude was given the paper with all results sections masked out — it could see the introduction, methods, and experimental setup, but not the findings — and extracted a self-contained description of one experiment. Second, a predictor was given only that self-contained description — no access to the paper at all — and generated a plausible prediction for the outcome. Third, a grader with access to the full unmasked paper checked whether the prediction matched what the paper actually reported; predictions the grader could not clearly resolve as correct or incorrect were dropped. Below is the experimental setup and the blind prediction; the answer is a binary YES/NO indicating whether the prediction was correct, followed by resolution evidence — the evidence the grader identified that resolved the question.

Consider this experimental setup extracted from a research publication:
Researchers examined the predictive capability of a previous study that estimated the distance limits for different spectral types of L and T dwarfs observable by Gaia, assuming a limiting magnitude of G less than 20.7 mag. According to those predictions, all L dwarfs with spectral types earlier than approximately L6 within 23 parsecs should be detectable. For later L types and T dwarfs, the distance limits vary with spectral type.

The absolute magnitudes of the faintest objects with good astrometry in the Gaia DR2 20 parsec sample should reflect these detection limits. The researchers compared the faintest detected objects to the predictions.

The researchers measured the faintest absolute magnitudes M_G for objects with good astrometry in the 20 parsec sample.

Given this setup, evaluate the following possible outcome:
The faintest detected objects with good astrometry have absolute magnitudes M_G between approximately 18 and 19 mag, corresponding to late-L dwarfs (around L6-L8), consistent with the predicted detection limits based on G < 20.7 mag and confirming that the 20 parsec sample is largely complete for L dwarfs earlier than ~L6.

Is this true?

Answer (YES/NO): NO